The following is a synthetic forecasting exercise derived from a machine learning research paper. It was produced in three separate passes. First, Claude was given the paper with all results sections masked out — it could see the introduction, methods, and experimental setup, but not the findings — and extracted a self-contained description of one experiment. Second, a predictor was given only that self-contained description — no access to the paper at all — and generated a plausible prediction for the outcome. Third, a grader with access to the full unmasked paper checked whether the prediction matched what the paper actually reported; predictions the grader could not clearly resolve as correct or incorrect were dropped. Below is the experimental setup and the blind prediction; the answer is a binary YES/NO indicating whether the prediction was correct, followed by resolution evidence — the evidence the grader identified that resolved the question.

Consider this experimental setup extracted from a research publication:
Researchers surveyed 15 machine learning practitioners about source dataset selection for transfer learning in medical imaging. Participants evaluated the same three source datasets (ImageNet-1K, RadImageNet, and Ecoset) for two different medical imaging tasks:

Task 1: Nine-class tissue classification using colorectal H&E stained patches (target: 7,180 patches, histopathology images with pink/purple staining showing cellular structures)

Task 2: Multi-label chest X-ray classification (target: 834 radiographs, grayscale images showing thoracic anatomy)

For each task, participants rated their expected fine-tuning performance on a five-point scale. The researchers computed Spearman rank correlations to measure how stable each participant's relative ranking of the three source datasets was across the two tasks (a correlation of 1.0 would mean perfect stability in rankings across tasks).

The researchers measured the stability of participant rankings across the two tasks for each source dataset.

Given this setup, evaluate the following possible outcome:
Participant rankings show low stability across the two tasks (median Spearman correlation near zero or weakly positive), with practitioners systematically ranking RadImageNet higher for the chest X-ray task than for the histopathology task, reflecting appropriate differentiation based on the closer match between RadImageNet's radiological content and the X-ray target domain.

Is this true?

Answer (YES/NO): NO